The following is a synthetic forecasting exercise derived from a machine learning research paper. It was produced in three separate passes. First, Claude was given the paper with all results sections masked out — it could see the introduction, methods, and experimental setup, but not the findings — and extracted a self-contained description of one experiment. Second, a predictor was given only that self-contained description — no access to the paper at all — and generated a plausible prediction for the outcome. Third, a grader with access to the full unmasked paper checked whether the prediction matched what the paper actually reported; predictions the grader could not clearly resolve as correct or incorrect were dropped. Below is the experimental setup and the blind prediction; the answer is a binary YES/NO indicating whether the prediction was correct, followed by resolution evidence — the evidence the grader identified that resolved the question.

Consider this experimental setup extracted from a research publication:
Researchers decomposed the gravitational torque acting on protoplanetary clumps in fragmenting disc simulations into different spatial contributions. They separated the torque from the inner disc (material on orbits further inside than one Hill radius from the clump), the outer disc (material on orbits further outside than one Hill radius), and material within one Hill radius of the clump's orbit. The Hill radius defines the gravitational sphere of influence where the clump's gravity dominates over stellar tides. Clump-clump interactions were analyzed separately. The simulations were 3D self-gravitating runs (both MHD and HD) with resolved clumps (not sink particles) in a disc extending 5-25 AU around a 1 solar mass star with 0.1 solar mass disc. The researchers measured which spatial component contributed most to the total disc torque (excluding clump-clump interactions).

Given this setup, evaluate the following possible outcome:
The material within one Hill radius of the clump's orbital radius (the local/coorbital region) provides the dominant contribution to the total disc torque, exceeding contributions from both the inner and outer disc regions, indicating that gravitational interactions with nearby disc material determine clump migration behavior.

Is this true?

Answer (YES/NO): YES